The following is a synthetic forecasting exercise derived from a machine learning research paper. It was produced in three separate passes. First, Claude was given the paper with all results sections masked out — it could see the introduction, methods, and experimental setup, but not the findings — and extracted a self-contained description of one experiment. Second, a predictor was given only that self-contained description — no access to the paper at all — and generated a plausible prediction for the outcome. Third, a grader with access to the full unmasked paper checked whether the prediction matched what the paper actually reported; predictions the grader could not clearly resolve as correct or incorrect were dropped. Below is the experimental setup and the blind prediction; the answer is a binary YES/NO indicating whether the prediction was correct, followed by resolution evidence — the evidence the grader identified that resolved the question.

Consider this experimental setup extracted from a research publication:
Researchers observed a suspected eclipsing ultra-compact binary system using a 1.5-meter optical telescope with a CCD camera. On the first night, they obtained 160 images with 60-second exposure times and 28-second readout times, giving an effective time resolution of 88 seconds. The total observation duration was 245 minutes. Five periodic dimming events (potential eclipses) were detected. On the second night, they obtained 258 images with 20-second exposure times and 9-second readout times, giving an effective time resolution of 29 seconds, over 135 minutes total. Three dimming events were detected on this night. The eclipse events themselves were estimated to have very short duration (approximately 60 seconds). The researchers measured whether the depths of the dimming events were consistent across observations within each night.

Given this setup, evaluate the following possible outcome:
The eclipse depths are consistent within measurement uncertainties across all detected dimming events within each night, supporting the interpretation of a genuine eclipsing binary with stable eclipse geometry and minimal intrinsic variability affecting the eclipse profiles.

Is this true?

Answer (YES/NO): NO